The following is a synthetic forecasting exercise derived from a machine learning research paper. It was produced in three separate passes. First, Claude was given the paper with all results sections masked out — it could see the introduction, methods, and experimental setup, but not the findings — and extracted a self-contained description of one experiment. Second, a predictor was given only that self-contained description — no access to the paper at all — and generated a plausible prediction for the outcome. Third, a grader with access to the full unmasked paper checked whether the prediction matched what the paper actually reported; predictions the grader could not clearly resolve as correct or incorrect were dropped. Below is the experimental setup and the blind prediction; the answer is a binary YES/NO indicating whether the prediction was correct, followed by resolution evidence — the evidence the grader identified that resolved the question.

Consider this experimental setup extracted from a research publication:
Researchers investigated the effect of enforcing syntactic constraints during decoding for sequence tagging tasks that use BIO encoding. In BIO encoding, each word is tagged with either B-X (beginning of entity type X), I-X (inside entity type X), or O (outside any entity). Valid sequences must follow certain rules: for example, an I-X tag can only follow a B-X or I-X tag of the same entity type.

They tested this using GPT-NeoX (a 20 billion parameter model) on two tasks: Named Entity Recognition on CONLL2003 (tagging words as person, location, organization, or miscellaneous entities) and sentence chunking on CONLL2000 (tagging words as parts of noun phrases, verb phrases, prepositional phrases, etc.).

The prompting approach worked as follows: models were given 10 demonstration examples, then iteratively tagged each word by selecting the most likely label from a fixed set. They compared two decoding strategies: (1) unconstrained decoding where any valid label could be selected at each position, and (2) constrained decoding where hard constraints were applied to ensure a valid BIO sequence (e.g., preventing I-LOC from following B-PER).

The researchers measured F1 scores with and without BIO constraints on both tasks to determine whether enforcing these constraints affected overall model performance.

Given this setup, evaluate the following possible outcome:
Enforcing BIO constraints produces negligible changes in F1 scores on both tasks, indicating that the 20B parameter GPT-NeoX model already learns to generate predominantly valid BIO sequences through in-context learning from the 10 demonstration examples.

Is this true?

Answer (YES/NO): YES